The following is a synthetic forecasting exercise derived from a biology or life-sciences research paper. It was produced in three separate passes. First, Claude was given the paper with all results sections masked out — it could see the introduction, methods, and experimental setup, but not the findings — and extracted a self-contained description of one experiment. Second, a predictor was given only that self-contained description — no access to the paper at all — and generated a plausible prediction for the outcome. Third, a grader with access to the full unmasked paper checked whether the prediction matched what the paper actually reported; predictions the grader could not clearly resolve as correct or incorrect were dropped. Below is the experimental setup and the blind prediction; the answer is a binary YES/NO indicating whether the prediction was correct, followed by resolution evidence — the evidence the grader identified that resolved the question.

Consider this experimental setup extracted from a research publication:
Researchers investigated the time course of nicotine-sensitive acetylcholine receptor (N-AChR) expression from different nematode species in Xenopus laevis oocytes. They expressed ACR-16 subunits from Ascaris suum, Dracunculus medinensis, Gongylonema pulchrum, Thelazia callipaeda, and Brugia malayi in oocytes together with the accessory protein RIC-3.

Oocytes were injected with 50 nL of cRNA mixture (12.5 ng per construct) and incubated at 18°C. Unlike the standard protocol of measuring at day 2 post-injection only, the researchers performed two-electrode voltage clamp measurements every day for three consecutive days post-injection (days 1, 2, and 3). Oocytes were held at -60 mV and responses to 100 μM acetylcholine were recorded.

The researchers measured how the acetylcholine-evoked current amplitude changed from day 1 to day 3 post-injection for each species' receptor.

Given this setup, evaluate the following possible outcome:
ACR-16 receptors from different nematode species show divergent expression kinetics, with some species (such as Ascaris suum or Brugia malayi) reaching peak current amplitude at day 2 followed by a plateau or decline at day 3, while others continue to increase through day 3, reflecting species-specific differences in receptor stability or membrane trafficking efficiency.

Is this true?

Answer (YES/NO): NO